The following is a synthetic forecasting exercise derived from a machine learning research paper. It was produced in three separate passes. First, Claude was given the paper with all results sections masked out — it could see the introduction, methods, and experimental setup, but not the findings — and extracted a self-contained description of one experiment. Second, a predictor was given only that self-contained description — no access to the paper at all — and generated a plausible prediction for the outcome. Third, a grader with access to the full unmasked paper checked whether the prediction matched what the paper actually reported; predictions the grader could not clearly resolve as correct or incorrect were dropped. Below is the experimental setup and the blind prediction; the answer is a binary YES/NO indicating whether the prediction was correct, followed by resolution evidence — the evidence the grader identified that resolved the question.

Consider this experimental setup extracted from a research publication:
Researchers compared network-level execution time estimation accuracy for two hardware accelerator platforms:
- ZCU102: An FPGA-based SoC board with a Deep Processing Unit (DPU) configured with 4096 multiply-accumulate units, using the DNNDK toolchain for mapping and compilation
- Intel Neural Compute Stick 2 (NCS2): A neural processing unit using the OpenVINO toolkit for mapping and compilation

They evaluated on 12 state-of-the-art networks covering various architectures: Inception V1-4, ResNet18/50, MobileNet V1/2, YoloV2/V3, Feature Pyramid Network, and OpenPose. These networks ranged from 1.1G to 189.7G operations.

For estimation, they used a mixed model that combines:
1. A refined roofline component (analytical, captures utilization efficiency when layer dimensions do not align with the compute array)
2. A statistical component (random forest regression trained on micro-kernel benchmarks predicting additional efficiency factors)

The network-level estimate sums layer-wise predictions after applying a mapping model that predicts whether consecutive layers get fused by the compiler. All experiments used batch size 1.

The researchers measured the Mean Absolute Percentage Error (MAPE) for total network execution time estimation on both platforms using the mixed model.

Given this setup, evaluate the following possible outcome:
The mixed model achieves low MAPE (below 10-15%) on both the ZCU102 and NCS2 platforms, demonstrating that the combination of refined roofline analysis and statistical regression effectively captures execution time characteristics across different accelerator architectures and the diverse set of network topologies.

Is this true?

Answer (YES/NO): YES